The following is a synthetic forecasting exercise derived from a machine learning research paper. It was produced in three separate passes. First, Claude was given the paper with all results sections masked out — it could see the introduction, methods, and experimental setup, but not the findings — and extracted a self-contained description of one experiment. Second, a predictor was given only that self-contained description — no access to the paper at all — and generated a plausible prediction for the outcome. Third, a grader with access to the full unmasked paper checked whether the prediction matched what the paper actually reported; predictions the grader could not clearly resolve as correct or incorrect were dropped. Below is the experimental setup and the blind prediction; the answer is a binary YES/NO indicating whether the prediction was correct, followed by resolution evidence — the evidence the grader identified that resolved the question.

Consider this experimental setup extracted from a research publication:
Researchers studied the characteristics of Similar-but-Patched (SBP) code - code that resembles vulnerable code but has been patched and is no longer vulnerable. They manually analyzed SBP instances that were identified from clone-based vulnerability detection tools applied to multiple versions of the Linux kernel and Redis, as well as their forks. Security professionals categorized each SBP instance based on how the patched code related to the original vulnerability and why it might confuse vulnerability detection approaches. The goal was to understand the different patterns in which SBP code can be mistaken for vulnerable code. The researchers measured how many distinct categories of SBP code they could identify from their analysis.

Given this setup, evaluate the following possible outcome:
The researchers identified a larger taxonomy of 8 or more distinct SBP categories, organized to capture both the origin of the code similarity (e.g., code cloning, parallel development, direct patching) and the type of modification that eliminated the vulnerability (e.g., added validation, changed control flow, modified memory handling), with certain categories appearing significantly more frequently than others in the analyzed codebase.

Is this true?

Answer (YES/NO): NO